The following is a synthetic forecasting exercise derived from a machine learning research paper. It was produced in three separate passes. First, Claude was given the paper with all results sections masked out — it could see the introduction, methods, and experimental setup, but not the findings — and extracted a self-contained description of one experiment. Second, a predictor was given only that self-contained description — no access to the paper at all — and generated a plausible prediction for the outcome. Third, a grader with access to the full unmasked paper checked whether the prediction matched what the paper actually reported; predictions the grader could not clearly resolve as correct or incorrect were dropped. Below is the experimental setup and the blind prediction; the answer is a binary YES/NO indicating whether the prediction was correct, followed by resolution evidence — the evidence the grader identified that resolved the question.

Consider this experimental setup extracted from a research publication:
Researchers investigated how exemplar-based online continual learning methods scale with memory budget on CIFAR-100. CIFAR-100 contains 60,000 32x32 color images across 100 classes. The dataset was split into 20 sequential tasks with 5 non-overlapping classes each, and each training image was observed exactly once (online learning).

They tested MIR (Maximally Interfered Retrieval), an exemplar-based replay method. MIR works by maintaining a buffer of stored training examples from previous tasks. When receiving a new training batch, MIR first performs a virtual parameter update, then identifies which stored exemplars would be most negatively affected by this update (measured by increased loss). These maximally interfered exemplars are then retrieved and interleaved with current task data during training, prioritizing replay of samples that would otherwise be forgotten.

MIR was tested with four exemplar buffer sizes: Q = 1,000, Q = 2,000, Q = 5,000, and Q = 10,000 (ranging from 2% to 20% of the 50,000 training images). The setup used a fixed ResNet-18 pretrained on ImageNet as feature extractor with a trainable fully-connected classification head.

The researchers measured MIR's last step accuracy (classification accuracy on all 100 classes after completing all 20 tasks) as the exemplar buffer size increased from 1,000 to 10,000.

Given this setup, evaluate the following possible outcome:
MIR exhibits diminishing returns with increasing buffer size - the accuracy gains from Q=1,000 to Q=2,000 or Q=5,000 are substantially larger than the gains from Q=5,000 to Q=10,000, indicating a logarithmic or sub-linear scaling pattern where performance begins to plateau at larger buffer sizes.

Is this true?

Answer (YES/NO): NO